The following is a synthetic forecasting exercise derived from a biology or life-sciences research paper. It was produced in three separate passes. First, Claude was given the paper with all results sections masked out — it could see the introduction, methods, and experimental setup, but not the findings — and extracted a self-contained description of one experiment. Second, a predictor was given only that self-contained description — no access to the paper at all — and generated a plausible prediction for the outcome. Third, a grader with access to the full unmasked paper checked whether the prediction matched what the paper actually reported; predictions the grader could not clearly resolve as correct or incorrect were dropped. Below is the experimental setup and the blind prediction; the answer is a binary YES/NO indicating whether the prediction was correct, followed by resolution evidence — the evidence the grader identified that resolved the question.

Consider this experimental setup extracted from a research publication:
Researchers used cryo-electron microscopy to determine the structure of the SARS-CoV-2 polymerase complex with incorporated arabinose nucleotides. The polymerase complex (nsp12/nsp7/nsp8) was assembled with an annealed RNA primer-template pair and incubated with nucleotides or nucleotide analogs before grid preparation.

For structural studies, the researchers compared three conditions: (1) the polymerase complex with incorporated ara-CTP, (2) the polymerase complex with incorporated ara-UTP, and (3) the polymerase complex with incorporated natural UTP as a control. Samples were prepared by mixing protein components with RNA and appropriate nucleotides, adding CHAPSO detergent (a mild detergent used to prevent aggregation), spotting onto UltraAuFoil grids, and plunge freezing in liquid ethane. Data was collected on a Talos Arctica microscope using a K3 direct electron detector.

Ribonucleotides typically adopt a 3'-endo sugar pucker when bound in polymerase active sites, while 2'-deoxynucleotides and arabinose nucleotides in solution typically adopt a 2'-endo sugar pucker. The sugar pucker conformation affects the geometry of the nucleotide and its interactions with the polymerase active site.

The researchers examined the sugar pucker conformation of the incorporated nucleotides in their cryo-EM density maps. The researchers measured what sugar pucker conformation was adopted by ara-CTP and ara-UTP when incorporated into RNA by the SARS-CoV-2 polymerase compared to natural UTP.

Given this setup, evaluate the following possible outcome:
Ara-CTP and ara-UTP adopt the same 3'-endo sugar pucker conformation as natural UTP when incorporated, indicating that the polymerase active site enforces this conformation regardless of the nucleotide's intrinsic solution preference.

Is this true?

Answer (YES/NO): NO